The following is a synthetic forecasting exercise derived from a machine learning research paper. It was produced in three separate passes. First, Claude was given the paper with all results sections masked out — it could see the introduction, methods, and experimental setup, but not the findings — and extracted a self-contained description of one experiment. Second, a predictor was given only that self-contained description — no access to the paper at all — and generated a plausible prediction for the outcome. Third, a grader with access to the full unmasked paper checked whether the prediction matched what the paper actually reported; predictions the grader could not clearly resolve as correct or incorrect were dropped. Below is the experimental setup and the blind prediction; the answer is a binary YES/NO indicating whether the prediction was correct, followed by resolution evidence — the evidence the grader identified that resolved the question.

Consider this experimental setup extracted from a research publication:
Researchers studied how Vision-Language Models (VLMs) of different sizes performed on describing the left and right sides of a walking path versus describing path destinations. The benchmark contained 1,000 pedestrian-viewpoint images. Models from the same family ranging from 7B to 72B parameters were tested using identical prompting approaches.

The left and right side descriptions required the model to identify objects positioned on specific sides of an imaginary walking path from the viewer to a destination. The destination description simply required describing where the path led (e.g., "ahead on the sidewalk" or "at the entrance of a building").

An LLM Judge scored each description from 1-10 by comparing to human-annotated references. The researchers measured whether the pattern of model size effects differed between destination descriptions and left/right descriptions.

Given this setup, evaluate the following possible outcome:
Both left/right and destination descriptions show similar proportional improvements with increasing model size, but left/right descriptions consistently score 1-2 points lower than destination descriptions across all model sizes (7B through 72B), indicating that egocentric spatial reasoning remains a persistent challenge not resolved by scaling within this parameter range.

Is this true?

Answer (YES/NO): NO